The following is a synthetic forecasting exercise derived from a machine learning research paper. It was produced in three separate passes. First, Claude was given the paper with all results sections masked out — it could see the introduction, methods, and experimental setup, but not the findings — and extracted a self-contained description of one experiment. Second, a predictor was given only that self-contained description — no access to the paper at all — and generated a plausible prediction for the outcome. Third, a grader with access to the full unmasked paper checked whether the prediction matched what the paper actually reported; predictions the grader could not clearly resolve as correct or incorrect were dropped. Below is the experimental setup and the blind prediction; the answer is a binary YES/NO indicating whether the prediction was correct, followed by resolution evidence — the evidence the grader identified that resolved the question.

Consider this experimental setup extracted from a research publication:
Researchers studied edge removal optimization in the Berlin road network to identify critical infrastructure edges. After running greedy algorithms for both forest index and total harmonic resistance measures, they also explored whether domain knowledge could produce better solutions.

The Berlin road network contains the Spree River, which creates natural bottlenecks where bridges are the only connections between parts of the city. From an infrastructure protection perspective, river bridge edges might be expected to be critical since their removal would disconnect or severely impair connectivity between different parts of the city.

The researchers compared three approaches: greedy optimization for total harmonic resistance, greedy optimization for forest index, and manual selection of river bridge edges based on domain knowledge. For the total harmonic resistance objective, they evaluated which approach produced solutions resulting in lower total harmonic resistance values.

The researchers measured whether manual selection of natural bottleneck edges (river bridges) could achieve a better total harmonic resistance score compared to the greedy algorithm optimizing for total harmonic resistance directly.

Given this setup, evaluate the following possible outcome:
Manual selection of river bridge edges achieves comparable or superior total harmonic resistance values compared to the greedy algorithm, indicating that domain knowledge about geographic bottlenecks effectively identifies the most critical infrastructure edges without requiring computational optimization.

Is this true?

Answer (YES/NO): NO